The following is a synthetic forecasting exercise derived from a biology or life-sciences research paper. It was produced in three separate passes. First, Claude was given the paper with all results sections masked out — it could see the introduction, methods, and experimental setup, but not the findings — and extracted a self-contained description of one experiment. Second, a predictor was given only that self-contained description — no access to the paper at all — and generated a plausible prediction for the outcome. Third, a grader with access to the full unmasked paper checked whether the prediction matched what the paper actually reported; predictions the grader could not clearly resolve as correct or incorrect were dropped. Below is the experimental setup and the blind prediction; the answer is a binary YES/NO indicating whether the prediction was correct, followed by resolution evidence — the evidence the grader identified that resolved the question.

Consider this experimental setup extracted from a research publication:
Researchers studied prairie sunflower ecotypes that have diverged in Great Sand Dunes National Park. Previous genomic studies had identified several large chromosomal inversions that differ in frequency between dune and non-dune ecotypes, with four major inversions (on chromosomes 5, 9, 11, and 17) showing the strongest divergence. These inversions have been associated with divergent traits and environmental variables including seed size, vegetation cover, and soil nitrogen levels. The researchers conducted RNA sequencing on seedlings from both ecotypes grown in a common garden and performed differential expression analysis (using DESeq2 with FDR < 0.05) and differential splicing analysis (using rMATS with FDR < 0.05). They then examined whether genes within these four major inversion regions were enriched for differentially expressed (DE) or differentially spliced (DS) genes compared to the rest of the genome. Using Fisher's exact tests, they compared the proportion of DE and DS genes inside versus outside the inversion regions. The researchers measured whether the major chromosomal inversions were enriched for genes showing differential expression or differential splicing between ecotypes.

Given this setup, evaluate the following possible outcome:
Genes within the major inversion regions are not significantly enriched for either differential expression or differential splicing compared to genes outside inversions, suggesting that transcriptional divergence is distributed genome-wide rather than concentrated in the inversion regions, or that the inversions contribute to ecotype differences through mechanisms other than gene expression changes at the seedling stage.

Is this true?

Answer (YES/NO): NO